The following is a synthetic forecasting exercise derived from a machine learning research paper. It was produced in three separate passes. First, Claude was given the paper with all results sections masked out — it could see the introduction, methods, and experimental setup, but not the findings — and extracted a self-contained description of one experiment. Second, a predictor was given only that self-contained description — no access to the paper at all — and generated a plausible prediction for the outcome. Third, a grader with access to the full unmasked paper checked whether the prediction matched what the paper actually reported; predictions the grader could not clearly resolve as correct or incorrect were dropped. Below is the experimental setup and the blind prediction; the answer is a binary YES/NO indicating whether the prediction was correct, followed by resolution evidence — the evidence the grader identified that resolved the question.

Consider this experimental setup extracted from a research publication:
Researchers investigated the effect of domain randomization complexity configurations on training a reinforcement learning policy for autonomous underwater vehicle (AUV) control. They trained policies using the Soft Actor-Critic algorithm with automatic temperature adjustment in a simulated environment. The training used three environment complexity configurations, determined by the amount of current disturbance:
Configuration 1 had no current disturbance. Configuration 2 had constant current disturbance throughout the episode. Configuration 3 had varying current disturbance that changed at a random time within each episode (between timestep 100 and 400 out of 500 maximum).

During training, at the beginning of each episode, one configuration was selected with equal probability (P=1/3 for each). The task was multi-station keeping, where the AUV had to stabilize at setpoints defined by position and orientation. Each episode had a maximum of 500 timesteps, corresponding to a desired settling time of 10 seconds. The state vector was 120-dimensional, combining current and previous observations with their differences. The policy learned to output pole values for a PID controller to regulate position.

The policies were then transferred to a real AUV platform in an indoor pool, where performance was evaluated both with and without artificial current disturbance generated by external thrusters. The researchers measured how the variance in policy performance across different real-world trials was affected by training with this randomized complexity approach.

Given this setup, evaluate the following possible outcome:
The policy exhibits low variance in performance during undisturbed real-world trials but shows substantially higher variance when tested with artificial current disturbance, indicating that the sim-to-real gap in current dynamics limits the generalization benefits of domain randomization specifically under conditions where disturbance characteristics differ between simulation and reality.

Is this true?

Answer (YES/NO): NO